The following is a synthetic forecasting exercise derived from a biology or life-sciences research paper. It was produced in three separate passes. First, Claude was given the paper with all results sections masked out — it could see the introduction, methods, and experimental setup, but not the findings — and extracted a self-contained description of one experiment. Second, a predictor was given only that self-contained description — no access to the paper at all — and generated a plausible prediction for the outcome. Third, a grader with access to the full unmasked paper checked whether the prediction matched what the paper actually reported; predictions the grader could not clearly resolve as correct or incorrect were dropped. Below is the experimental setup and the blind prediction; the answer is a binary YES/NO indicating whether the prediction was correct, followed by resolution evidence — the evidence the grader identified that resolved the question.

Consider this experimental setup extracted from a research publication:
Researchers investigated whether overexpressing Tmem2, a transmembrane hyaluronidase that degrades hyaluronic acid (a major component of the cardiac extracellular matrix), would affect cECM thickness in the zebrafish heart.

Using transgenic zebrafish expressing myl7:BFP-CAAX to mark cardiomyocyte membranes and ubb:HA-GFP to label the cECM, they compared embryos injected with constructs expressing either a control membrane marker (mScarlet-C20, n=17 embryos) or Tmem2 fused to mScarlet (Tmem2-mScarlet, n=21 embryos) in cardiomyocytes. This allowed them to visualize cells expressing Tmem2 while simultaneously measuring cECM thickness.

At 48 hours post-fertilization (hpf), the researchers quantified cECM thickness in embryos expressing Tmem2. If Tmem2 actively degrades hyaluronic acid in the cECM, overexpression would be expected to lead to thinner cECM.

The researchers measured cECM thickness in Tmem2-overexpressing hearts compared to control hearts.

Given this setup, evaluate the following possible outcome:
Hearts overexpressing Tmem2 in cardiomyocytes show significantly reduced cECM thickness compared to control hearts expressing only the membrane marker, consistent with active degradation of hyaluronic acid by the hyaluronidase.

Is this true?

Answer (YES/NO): NO